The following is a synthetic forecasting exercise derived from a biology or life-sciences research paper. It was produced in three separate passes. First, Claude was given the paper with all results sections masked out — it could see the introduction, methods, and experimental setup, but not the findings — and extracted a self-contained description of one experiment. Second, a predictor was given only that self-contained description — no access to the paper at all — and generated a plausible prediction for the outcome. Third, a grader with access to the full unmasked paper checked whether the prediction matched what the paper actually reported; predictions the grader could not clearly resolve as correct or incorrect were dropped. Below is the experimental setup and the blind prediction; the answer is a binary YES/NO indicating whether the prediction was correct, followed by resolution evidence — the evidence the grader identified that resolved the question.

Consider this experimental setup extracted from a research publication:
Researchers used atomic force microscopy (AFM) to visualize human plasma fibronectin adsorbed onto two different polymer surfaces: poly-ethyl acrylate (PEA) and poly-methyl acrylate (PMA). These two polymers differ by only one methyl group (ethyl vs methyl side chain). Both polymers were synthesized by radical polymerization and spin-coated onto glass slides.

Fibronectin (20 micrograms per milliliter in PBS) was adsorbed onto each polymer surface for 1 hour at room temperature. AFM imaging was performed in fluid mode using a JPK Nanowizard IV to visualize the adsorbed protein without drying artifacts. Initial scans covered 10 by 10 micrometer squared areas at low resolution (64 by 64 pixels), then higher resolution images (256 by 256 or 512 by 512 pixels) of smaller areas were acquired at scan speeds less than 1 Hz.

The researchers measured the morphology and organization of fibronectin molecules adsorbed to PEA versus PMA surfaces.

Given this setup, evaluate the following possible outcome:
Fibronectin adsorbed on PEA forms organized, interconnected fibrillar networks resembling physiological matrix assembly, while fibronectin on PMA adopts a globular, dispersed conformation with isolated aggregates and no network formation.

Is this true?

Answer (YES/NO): YES